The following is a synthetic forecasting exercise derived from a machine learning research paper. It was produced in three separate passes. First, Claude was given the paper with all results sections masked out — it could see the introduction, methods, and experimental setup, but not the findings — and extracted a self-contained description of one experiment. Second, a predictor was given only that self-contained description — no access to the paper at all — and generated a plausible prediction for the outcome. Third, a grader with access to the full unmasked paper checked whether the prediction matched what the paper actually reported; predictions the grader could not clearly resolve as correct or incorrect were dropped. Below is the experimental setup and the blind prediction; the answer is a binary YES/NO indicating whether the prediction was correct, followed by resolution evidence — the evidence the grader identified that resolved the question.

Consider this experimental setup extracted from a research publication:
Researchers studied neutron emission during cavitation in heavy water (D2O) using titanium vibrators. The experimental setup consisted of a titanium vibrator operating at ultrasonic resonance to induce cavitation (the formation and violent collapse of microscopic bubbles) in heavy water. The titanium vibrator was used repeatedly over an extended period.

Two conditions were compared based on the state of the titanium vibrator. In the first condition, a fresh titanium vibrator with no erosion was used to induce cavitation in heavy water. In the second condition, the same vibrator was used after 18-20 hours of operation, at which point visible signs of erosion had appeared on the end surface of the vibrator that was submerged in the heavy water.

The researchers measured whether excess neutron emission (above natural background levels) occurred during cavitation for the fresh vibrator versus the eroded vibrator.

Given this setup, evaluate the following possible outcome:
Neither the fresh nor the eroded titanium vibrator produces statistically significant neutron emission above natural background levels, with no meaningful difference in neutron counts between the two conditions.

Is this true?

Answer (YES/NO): NO